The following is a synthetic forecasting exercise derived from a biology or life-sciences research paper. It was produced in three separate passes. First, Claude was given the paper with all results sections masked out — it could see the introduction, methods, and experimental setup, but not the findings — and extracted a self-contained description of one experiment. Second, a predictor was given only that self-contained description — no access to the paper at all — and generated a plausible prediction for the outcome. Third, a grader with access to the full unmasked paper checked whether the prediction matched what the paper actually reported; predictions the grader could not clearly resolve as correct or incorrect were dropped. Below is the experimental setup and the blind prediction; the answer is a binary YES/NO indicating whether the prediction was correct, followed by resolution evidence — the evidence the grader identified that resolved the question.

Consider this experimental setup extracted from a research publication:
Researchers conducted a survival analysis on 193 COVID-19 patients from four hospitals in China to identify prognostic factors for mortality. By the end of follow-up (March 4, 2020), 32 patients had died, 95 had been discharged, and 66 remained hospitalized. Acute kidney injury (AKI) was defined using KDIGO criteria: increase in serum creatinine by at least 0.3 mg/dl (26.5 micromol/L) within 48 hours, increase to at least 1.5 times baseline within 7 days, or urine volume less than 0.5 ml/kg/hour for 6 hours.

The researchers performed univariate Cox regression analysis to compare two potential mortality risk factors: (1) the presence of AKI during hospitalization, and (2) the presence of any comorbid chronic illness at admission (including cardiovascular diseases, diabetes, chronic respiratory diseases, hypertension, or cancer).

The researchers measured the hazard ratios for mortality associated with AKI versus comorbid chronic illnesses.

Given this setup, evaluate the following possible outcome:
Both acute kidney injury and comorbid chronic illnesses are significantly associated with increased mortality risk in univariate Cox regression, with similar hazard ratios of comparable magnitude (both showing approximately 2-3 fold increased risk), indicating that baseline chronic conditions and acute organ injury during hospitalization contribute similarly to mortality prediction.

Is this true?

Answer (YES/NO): NO